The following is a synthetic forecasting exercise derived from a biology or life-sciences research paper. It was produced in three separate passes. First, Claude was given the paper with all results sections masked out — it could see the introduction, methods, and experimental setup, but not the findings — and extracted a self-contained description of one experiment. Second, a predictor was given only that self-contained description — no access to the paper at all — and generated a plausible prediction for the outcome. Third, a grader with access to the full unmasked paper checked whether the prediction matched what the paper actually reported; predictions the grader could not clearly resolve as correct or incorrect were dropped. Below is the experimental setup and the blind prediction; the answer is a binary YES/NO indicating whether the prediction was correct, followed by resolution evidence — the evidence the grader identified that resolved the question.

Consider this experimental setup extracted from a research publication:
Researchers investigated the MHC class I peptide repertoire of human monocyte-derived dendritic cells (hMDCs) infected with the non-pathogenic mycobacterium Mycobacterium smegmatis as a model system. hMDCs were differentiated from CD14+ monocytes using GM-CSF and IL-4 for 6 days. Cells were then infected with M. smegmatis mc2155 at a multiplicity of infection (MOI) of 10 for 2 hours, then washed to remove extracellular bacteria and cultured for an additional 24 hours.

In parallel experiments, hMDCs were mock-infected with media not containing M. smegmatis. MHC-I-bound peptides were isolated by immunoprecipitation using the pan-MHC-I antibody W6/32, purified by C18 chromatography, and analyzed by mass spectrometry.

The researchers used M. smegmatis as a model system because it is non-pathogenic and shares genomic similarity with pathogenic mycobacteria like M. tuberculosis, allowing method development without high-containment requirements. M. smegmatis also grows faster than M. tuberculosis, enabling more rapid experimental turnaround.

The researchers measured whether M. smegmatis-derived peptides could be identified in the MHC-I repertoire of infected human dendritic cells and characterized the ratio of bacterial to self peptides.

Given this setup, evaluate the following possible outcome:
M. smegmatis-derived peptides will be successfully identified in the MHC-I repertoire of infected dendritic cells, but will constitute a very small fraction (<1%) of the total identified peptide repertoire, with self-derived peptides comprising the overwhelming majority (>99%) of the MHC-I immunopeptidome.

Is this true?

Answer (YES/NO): NO